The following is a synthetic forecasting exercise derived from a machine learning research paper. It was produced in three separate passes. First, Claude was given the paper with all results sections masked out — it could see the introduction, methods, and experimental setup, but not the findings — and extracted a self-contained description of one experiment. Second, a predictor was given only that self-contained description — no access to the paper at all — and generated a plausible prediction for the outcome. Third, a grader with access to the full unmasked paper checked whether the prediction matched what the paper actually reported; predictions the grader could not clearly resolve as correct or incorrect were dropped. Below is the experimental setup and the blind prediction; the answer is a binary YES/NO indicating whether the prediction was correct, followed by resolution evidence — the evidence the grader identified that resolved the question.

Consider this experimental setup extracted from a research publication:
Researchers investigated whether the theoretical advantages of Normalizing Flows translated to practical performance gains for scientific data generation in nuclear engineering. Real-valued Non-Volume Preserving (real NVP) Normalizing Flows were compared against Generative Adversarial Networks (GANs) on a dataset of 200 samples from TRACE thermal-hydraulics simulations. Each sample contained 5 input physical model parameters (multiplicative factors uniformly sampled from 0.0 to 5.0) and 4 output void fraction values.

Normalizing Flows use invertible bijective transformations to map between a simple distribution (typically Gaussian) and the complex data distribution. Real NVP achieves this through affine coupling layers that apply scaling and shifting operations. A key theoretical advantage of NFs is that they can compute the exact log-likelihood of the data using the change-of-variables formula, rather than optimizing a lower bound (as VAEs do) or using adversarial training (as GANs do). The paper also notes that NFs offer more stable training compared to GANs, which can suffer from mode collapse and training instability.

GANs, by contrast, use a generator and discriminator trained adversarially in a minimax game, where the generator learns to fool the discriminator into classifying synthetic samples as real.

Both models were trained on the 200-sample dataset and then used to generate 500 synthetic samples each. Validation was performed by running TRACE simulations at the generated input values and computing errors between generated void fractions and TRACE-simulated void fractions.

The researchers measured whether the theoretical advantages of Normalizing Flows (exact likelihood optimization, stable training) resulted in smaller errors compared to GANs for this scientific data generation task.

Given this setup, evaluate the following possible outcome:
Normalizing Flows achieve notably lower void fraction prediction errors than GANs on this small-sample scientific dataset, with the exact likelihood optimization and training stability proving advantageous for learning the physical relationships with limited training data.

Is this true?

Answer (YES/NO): NO